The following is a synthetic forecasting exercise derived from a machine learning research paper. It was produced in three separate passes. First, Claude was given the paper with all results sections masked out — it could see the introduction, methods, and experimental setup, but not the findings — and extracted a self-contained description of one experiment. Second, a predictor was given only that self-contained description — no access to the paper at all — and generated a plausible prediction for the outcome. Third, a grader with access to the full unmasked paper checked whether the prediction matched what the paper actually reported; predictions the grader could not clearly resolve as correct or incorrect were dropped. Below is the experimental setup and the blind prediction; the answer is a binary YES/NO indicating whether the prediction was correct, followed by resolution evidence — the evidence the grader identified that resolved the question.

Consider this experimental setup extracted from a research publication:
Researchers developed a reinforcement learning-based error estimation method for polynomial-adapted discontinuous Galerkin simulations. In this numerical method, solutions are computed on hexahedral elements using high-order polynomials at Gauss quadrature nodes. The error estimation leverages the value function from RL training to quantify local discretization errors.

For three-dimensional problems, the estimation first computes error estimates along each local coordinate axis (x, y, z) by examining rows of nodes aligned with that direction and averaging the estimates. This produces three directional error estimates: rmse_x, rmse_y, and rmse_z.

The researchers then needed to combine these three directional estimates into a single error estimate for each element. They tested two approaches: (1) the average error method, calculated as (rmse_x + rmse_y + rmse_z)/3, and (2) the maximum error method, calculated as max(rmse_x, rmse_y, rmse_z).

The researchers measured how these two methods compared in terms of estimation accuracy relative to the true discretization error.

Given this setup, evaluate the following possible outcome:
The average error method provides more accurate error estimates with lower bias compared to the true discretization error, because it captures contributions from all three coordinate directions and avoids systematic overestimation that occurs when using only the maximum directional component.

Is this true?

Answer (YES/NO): NO